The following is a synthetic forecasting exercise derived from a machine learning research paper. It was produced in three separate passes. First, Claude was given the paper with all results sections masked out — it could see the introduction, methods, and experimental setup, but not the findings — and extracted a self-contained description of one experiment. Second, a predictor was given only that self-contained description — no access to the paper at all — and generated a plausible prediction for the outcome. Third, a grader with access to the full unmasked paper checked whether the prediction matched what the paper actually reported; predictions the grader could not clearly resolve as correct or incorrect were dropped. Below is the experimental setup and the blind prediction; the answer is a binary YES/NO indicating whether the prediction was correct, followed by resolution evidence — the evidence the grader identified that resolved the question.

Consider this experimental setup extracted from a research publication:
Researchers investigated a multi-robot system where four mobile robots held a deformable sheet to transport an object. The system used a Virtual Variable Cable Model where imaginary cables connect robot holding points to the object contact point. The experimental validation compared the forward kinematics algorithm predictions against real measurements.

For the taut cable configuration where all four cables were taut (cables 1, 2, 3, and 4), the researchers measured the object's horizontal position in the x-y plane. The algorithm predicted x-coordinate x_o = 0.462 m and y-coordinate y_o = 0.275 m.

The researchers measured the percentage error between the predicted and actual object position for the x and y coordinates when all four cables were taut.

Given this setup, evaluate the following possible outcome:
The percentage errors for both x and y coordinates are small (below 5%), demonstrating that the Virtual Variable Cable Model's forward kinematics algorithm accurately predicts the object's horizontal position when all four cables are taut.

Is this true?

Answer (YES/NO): NO